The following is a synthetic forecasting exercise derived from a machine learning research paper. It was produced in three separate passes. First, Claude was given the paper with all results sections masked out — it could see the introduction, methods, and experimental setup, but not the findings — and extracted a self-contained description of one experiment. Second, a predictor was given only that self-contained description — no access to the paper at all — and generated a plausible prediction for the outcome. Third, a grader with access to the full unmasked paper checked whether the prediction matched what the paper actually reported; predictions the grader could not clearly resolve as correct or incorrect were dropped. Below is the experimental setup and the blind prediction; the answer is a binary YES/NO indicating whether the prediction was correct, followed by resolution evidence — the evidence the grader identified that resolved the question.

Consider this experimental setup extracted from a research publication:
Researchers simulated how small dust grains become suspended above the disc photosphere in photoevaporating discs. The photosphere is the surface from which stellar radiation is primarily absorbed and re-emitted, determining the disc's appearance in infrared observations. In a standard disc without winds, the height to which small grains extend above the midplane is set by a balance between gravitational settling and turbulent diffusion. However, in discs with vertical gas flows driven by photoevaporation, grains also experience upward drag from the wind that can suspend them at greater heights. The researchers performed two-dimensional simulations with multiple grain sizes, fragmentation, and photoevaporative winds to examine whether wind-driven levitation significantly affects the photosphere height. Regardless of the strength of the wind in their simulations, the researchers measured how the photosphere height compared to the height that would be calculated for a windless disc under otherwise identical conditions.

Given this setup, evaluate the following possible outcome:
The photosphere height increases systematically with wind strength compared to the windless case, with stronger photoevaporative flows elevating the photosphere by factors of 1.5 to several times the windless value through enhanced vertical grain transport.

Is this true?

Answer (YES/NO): NO